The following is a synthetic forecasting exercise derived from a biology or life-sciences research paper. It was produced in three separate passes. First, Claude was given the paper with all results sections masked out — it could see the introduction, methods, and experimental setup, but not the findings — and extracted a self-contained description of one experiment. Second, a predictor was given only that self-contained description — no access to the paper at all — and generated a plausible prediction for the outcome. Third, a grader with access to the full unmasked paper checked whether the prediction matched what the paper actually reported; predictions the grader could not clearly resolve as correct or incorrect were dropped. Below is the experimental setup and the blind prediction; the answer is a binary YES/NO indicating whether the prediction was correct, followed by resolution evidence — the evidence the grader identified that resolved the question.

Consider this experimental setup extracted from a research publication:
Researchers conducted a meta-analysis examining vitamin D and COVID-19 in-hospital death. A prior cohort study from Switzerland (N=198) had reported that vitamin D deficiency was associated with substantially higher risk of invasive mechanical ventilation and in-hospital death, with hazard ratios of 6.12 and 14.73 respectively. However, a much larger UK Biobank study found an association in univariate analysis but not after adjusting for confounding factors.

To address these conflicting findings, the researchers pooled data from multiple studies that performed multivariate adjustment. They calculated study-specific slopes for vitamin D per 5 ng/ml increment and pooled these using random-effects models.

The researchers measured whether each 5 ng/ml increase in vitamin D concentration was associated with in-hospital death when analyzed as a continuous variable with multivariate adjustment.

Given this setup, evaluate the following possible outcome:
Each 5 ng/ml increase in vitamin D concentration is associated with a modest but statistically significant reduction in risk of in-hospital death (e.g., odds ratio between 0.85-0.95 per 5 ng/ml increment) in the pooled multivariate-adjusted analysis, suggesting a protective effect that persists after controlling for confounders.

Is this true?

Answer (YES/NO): NO